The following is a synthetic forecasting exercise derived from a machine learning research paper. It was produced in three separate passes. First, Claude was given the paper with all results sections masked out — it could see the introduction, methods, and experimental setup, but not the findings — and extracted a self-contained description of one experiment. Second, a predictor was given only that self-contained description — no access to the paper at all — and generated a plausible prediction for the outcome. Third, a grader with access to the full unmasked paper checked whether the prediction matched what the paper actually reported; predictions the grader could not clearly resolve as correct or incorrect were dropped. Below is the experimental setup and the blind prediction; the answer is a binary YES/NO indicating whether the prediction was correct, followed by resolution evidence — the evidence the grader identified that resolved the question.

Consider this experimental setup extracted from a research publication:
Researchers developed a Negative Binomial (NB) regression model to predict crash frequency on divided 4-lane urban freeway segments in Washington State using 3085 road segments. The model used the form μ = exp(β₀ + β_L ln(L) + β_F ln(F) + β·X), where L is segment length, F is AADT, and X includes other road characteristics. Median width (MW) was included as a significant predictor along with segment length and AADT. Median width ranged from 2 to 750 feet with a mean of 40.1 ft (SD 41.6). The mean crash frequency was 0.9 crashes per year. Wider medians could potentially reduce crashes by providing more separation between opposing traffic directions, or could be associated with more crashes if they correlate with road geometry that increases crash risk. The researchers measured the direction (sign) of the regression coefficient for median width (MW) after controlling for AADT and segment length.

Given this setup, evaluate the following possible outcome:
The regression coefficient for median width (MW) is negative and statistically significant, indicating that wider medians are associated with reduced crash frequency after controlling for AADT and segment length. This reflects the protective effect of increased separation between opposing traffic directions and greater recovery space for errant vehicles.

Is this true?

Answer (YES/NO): NO